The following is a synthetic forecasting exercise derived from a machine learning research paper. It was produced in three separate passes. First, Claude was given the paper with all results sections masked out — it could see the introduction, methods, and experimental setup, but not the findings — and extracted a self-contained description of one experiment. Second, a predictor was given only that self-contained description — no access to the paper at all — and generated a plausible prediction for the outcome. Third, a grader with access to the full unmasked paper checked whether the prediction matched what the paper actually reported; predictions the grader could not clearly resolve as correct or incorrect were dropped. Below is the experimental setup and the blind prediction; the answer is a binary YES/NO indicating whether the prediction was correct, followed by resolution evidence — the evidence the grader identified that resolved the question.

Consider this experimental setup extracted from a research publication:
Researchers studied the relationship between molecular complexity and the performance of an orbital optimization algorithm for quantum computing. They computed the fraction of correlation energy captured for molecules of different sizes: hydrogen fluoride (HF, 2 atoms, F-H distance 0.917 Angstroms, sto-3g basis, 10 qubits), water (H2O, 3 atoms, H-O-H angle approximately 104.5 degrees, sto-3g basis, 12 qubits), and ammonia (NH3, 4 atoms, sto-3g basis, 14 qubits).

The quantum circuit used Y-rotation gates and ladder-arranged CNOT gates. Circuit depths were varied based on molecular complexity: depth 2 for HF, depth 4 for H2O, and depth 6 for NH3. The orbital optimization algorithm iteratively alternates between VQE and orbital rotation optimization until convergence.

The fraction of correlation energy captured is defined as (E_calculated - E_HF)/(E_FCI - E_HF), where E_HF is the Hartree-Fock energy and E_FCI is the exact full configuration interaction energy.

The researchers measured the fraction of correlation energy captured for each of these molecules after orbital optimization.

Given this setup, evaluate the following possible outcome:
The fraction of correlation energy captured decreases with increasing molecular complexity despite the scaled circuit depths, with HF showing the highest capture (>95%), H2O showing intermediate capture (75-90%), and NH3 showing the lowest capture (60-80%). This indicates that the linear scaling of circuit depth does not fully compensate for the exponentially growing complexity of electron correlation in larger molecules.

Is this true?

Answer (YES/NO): NO